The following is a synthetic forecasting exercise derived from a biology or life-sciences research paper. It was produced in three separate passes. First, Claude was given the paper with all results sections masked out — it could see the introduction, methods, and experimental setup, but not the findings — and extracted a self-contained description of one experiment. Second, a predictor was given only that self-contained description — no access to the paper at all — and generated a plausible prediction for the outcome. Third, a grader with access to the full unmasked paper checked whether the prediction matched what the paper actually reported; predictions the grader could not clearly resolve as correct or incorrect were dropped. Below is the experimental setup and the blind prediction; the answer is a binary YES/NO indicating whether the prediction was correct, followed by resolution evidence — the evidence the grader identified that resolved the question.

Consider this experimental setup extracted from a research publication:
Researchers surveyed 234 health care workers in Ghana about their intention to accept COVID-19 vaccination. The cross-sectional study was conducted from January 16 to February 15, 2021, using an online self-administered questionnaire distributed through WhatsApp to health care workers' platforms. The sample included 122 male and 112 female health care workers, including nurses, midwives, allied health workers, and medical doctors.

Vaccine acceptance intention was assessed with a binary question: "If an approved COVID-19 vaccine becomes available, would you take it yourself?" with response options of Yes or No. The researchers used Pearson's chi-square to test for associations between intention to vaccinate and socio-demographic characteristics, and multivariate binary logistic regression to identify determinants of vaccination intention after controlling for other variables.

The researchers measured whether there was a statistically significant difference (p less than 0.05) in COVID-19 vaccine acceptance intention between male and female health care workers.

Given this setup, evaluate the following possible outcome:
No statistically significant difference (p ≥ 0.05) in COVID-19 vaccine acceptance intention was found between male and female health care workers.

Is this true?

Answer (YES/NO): NO